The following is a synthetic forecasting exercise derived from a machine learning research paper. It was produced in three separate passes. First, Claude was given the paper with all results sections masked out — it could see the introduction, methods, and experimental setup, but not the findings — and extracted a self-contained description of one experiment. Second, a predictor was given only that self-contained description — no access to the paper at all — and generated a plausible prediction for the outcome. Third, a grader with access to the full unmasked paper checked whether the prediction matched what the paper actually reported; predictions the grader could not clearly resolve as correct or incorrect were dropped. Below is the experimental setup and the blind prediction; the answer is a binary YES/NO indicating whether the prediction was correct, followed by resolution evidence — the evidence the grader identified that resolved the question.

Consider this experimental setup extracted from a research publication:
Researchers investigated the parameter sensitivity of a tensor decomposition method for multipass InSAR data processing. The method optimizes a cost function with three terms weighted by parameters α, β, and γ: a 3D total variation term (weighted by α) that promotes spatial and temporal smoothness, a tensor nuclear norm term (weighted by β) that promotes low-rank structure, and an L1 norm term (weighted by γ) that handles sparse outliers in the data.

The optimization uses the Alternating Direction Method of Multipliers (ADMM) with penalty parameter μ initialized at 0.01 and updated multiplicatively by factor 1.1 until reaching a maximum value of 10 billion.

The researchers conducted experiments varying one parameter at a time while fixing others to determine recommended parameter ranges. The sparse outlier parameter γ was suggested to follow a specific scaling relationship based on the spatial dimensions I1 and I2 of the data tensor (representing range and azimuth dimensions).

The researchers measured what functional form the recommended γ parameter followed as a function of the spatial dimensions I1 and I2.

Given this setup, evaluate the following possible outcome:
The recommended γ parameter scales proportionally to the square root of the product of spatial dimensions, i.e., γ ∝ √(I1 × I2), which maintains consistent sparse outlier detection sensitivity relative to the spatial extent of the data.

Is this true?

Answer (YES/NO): NO